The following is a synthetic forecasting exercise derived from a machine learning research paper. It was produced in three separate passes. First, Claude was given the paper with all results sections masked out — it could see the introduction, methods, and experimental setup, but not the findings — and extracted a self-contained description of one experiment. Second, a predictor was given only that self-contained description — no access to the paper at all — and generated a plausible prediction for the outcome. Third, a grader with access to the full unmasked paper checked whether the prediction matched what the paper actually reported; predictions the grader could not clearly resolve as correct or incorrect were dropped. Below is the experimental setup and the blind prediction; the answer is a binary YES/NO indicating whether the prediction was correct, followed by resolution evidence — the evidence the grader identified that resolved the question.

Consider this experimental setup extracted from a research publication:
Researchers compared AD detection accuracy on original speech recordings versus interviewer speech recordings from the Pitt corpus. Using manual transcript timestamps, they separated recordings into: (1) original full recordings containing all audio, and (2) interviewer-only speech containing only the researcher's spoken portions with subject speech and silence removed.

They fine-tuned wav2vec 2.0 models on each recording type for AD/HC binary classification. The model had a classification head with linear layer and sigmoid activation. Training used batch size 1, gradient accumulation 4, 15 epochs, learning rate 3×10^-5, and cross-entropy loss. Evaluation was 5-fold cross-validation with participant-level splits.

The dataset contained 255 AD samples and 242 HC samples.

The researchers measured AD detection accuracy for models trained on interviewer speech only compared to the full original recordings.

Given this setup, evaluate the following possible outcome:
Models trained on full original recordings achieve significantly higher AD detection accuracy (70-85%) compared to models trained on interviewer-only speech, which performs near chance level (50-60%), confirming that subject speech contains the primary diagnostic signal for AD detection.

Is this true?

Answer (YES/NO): NO